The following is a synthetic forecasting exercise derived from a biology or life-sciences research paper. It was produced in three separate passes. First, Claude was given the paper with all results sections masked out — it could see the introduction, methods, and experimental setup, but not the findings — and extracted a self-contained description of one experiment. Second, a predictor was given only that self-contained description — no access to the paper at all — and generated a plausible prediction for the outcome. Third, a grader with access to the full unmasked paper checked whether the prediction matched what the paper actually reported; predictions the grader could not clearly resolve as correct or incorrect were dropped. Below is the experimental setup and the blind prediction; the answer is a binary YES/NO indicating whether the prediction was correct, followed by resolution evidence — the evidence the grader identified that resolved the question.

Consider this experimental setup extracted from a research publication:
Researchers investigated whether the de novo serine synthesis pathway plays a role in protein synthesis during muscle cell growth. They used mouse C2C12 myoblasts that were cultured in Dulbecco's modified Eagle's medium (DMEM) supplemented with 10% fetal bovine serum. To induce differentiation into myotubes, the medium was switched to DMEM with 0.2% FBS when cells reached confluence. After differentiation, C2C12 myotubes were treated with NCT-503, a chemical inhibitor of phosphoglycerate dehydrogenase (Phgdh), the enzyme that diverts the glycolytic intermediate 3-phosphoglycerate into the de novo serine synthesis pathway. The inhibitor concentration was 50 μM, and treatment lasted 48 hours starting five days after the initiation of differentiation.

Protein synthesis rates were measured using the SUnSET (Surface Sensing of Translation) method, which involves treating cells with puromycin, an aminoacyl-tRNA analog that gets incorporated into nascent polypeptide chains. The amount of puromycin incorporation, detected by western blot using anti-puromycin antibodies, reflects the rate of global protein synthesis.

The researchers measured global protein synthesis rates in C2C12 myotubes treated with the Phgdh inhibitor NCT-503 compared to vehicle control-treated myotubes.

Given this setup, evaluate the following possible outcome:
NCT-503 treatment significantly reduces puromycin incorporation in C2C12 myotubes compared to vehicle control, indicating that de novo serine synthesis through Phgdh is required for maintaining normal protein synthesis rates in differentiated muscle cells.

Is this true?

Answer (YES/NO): YES